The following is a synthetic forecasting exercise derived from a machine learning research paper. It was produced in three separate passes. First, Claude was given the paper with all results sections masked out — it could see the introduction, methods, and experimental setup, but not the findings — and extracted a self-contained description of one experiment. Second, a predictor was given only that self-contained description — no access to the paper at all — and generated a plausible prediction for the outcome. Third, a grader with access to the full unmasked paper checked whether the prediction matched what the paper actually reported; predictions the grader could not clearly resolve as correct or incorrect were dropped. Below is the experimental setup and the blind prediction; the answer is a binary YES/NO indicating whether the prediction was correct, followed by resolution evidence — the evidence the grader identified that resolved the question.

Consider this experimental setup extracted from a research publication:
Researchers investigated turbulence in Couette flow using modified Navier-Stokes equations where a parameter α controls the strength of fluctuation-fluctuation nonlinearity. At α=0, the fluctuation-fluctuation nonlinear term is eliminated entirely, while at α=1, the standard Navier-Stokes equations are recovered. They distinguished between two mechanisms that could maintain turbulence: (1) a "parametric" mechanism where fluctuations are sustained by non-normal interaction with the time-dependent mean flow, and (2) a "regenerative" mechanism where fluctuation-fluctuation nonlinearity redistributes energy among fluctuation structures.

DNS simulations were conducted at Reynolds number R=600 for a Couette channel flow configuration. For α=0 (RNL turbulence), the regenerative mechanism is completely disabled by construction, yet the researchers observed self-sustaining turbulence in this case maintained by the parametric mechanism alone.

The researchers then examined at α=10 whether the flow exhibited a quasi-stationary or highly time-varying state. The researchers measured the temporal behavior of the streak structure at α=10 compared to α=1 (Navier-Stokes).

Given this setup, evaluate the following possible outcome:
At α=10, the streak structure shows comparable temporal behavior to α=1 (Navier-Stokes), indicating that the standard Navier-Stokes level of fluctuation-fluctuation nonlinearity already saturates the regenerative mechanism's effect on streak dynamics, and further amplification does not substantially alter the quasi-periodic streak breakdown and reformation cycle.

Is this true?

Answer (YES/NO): NO